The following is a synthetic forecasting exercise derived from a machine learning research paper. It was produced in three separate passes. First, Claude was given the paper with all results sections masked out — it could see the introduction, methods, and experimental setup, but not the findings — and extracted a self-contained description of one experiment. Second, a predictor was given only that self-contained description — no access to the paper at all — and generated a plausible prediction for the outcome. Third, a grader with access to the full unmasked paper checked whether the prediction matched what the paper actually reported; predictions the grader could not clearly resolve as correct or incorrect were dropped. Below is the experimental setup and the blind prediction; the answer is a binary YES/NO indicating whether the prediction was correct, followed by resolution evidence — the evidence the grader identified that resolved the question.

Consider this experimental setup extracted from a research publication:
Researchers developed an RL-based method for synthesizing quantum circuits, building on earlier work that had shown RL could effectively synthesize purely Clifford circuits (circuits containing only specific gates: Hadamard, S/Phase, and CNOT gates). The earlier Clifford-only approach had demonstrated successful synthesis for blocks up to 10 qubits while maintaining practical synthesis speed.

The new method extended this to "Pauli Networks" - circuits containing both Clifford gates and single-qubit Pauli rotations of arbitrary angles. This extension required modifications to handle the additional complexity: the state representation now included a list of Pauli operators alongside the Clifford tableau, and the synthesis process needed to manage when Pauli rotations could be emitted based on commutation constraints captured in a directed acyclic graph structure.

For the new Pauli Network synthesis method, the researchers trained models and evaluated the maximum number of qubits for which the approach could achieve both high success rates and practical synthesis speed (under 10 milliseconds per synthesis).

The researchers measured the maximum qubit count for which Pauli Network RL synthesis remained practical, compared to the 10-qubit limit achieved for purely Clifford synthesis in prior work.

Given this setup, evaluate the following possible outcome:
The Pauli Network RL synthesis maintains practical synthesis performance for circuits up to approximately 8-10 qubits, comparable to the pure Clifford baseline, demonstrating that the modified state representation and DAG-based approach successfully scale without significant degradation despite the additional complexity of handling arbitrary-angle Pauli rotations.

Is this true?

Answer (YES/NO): NO